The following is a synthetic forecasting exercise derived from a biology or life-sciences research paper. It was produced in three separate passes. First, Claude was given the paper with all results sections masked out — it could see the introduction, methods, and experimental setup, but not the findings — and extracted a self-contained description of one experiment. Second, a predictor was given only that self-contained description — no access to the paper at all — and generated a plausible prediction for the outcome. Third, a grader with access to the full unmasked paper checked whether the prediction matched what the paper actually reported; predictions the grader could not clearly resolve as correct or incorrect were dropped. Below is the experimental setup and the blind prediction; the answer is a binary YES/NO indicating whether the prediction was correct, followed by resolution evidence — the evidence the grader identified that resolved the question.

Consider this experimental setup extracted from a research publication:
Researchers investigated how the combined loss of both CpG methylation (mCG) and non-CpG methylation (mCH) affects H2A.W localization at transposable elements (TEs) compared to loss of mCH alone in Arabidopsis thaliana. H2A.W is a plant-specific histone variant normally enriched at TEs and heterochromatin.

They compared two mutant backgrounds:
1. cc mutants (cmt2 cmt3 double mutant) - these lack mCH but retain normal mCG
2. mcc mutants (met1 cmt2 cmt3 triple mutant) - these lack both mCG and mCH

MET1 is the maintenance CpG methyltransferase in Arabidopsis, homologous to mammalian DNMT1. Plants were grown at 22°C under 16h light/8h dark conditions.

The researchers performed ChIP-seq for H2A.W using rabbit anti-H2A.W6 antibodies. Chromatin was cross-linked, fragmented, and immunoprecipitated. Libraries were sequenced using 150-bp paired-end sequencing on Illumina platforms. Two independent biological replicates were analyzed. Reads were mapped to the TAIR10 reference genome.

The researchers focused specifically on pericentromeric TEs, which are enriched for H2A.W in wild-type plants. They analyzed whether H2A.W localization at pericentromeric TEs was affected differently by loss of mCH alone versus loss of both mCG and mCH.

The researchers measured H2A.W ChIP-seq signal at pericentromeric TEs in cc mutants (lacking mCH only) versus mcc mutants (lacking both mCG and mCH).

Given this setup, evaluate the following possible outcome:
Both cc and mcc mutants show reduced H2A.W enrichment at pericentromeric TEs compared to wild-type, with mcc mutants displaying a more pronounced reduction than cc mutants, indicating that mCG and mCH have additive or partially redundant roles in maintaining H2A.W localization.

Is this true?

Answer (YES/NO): NO